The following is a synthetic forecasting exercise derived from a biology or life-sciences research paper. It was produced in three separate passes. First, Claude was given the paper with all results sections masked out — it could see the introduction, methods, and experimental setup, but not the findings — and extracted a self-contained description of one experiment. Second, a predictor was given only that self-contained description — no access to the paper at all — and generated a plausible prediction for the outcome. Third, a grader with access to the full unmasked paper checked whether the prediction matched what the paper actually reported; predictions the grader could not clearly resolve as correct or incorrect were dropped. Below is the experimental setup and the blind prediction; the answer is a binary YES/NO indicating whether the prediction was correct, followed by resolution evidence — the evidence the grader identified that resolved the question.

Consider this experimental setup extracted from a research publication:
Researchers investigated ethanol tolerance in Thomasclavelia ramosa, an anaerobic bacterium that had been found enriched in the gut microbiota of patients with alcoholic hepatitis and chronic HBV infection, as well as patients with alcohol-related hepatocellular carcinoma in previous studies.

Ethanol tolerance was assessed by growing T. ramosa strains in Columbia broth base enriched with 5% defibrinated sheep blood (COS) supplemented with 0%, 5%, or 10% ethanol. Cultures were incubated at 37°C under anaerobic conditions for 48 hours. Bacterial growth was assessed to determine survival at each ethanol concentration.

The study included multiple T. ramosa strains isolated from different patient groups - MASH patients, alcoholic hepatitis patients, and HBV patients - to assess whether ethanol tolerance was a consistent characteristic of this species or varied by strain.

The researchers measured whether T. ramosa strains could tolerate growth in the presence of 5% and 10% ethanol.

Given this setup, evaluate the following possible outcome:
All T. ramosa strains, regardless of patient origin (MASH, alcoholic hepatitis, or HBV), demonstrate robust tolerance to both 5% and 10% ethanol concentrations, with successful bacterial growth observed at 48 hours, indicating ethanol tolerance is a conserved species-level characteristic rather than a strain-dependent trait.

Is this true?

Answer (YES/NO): NO